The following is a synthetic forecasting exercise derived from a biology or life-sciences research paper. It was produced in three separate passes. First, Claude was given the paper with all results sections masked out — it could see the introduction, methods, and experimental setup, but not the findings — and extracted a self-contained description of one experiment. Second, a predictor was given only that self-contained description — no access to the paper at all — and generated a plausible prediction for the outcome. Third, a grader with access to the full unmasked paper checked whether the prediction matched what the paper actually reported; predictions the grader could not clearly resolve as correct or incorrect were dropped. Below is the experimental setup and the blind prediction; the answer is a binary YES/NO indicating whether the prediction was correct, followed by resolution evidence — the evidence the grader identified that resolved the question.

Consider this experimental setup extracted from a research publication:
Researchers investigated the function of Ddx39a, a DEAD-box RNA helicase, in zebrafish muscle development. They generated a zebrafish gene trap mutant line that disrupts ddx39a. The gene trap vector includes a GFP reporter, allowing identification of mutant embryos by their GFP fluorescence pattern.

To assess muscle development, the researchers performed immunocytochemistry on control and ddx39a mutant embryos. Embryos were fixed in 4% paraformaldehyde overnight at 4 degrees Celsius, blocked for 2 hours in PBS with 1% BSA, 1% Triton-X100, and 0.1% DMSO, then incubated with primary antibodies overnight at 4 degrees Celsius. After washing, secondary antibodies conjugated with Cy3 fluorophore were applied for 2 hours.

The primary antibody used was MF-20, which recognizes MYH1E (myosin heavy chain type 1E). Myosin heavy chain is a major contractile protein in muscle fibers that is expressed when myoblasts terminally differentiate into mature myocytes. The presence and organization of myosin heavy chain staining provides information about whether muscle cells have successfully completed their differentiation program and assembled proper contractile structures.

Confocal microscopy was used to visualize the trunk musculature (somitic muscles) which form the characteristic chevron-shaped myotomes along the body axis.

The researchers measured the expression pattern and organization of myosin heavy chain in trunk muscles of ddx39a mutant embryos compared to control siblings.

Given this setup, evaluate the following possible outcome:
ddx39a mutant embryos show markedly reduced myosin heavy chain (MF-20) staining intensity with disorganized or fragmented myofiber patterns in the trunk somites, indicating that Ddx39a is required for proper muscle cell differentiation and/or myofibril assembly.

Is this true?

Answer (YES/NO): YES